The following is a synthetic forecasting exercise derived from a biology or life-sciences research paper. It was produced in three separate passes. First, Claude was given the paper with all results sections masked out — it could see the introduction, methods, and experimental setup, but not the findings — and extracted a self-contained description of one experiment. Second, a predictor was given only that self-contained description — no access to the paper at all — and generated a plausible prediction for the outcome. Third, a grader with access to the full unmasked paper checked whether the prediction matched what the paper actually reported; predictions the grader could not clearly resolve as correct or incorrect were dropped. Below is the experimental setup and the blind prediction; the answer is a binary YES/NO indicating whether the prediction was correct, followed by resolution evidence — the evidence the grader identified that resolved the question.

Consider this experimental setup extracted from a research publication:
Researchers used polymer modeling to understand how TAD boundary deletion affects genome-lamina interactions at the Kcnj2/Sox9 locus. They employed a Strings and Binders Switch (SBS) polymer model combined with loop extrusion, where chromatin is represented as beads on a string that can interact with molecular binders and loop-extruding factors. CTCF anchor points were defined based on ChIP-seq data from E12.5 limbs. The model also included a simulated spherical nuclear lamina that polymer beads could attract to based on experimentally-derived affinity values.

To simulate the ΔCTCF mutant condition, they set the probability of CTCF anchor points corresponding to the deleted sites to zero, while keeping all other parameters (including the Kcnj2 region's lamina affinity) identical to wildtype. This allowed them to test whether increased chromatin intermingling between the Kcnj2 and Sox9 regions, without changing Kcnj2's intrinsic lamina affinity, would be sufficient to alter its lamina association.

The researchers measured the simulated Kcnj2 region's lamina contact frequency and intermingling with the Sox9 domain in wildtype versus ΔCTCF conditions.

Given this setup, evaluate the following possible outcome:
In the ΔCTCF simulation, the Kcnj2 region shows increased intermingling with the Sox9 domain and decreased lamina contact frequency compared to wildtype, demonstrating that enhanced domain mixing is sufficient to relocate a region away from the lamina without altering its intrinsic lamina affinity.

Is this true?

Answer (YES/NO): YES